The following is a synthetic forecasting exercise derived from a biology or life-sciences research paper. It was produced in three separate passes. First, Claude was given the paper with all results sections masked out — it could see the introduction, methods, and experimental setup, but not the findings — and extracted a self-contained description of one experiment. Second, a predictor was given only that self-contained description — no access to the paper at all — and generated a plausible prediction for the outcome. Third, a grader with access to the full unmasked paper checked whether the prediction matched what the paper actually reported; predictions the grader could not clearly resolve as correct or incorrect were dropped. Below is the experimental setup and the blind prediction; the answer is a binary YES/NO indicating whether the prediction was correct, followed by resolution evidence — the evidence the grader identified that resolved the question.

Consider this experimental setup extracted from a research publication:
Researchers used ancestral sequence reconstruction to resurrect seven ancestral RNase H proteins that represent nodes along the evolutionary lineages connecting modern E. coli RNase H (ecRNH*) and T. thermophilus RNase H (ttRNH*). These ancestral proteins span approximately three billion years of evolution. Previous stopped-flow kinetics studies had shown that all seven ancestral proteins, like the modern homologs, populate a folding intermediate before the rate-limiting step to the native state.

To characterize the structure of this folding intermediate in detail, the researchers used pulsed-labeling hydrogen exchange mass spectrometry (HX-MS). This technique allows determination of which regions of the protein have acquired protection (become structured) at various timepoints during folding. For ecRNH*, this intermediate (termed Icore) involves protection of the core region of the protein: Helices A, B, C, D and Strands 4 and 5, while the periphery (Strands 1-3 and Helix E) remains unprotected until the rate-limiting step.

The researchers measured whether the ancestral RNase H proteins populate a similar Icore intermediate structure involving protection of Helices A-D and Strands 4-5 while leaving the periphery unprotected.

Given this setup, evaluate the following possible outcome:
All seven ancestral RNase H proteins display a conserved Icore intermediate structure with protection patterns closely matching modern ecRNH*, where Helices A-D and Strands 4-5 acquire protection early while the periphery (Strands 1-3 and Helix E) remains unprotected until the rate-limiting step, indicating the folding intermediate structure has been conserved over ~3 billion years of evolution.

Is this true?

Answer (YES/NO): YES